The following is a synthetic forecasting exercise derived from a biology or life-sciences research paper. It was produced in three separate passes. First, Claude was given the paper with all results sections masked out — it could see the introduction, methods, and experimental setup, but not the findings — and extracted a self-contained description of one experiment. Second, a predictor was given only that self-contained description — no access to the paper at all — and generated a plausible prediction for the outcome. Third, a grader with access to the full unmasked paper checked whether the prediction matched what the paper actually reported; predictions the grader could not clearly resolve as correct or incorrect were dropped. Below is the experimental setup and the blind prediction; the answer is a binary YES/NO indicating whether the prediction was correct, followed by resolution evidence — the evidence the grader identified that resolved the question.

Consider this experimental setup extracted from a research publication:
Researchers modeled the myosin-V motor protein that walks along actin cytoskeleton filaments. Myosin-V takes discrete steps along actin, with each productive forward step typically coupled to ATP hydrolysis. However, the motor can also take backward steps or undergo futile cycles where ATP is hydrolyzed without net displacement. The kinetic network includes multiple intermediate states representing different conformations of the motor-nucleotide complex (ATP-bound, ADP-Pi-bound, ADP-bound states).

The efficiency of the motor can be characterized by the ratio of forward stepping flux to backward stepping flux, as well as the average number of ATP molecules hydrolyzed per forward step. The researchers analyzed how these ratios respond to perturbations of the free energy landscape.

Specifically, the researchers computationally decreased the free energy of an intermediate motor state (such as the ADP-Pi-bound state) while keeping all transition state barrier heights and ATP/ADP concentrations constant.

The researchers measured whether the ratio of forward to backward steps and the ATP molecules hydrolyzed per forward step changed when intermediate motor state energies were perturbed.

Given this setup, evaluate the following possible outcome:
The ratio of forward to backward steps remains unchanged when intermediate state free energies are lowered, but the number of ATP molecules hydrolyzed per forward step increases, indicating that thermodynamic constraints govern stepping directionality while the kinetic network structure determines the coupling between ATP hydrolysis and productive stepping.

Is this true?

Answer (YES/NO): NO